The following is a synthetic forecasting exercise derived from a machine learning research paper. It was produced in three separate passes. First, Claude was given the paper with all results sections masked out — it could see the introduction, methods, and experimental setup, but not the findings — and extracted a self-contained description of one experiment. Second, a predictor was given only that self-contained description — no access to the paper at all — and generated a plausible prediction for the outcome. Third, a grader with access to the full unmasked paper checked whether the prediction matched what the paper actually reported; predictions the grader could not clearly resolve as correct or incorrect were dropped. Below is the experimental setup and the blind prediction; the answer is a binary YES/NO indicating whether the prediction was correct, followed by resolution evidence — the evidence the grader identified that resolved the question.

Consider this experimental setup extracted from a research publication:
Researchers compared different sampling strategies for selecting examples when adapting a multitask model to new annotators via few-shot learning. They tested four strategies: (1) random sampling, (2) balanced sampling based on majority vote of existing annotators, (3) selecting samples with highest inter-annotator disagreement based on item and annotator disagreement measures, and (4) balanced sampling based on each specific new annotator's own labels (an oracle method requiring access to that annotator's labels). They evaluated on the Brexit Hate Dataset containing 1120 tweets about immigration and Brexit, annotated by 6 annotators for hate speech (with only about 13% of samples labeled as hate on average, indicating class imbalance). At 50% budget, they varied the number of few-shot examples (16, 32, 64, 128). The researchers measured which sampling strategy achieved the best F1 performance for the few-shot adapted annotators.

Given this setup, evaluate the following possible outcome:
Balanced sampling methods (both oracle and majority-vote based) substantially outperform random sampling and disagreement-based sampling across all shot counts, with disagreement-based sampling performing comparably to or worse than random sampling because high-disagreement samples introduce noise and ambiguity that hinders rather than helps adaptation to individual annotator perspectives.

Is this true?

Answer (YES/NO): NO